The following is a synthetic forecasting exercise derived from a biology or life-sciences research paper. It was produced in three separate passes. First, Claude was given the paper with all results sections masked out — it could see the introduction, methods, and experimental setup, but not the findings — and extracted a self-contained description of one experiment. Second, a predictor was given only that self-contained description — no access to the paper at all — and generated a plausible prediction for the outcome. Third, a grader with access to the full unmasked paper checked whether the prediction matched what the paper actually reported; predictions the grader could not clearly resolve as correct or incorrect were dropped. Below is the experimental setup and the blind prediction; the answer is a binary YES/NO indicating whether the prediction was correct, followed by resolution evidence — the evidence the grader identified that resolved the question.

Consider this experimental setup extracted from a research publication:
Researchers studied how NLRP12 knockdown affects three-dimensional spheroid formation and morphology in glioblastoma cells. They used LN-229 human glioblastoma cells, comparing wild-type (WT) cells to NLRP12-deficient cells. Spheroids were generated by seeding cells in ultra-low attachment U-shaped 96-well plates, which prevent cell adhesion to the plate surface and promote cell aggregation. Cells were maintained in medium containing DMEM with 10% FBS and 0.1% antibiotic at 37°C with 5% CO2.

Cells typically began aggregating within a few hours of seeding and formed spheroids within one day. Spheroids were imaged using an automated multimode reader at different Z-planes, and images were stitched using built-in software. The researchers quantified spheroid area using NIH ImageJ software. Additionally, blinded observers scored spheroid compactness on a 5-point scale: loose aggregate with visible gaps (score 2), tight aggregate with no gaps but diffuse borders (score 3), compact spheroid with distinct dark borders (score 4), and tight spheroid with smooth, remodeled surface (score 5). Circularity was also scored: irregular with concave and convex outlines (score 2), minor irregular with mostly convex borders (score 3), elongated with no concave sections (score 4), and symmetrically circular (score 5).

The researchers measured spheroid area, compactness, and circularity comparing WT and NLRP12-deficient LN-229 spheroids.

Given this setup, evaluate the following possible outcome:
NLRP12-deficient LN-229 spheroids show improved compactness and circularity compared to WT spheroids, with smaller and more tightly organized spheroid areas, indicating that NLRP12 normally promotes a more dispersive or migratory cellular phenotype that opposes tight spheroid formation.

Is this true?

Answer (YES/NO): NO